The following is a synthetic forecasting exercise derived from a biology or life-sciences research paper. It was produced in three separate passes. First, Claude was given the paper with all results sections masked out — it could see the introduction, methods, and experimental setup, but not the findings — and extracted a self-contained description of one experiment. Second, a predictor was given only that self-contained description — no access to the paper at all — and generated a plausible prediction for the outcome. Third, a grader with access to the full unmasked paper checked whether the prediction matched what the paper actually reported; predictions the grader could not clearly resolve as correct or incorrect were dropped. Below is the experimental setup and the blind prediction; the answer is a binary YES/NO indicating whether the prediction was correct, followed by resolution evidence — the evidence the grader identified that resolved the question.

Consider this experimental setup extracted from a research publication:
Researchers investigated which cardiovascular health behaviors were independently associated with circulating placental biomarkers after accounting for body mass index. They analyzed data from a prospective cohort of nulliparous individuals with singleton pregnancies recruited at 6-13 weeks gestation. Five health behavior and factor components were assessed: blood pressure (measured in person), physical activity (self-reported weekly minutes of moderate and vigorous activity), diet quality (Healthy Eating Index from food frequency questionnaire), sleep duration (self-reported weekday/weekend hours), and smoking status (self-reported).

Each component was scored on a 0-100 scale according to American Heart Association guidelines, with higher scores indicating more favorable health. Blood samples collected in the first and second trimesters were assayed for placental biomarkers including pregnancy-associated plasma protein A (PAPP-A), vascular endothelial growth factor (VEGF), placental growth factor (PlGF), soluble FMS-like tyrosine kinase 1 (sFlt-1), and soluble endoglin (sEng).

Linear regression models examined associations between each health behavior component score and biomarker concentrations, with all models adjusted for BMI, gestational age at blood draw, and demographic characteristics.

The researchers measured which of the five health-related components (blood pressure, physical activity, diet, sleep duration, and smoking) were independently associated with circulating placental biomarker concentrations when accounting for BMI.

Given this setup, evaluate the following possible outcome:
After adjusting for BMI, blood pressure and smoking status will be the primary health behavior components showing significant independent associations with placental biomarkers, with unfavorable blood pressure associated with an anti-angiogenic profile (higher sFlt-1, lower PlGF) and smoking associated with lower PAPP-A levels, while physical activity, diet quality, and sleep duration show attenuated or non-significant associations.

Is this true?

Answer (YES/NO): NO